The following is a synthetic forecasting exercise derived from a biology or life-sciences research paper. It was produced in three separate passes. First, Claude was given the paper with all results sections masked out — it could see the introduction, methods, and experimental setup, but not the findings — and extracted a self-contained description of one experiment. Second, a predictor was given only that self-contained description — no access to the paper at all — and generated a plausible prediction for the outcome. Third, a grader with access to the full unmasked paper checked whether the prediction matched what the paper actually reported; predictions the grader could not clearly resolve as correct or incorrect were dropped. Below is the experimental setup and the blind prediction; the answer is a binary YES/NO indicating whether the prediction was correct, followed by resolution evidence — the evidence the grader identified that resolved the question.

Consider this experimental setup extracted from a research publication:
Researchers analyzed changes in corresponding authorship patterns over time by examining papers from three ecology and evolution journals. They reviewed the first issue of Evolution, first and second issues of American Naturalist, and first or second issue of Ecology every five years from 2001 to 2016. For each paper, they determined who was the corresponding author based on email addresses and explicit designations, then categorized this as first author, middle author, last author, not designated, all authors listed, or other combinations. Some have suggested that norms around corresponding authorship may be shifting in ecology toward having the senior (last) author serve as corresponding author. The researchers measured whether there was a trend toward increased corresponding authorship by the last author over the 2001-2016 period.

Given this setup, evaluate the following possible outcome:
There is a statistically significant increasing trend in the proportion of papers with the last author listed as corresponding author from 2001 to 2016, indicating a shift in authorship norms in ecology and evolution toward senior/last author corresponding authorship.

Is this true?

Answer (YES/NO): NO